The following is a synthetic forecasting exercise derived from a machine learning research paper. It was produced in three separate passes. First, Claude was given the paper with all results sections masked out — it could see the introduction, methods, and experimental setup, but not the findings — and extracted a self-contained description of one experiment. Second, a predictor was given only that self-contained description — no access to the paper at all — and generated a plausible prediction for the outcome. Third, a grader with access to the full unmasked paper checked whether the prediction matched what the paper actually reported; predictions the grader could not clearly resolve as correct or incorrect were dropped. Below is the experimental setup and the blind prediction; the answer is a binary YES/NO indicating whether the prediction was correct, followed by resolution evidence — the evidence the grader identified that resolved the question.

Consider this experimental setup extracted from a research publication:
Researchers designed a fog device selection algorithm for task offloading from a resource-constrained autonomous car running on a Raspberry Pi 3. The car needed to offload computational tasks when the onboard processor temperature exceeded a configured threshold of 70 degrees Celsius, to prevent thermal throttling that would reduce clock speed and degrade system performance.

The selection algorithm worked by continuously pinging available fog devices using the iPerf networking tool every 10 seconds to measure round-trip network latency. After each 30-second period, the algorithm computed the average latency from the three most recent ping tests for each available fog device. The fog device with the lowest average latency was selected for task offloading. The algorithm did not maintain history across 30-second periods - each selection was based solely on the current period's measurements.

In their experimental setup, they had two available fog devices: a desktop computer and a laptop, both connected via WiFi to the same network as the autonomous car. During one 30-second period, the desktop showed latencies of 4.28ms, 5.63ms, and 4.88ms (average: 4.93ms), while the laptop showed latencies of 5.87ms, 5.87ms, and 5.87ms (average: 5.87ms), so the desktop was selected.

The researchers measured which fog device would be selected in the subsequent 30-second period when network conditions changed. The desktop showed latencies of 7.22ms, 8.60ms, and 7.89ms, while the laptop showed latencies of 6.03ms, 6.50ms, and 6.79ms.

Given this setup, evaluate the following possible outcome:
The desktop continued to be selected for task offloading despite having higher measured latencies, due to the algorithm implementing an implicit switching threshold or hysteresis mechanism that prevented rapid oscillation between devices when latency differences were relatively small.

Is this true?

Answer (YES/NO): NO